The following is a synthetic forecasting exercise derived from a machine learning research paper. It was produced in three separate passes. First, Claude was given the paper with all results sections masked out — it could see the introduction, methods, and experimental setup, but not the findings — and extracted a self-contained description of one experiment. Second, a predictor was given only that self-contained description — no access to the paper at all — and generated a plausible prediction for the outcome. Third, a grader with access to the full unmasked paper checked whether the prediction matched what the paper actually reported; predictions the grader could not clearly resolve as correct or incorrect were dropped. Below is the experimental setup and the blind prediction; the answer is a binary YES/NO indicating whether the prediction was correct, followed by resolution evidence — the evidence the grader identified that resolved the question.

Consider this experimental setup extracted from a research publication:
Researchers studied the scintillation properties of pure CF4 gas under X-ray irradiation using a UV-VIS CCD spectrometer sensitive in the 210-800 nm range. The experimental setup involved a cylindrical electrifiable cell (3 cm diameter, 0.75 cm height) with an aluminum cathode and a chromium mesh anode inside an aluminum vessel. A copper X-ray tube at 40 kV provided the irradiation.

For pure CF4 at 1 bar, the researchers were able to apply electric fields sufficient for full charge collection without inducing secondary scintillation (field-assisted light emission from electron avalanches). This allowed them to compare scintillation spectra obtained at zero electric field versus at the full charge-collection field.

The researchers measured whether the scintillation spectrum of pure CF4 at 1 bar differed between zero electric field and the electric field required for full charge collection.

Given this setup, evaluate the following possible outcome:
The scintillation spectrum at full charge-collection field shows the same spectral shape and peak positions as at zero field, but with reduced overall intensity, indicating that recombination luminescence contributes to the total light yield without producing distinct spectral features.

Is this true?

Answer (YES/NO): NO